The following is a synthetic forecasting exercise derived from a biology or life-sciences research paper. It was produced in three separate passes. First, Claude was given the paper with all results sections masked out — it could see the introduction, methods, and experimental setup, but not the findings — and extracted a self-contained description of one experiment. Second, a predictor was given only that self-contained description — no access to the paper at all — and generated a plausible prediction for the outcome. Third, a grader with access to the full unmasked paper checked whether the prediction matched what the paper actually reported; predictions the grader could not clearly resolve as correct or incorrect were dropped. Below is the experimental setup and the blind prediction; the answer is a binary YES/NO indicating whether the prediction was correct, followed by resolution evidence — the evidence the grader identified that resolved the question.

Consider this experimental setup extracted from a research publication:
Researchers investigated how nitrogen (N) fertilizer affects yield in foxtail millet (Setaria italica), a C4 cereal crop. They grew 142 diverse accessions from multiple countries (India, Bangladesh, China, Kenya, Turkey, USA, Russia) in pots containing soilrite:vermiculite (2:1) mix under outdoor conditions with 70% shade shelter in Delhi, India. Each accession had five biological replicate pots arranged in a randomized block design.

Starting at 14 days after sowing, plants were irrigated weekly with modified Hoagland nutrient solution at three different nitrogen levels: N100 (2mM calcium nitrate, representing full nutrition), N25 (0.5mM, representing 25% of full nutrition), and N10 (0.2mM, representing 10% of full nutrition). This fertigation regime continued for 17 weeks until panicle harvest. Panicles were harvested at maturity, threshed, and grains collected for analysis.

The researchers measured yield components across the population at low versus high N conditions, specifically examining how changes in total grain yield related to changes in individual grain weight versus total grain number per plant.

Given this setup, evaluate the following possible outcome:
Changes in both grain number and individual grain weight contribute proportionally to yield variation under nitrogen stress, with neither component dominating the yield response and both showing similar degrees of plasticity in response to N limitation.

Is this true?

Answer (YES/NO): NO